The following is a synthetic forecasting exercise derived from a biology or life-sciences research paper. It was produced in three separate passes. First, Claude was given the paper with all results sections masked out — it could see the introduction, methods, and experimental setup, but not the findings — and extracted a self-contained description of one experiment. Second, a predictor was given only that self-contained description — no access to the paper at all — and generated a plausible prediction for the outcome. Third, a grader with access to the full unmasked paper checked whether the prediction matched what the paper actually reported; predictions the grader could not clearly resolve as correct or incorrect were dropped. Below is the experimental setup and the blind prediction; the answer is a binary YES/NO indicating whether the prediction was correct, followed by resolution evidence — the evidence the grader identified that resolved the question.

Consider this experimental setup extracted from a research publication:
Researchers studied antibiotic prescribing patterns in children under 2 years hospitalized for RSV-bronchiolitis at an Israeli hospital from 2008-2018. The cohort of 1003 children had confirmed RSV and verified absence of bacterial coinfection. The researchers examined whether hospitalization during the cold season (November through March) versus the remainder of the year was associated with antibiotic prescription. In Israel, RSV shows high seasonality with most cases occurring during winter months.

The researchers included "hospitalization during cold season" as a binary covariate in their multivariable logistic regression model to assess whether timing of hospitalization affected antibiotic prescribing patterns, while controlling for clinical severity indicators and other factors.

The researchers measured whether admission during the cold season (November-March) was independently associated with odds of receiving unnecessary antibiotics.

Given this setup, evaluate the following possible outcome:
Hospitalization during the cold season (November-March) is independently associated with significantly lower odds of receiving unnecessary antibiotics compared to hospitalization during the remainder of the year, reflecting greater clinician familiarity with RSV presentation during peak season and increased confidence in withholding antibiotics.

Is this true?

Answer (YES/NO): NO